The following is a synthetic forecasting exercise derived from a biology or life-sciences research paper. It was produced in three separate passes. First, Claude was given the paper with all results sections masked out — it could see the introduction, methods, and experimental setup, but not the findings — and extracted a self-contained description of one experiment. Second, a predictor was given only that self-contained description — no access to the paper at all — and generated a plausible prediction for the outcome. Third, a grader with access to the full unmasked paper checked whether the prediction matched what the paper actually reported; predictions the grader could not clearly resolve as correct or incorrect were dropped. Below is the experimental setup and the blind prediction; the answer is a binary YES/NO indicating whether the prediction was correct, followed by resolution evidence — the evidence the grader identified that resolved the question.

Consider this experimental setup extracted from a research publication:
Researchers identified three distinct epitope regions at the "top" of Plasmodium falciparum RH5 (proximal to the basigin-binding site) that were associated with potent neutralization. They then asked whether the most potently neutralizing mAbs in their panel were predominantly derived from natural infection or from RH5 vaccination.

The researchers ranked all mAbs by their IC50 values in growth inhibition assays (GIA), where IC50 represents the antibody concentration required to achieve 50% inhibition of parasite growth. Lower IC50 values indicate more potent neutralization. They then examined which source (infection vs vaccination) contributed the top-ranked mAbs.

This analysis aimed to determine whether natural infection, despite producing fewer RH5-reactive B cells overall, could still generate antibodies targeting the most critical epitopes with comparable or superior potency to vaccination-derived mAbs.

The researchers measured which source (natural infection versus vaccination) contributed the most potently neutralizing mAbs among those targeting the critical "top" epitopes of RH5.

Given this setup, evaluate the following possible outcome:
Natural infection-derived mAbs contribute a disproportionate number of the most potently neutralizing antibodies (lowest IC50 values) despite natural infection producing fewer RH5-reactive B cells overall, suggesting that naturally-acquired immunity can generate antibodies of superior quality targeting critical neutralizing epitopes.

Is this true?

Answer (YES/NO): NO